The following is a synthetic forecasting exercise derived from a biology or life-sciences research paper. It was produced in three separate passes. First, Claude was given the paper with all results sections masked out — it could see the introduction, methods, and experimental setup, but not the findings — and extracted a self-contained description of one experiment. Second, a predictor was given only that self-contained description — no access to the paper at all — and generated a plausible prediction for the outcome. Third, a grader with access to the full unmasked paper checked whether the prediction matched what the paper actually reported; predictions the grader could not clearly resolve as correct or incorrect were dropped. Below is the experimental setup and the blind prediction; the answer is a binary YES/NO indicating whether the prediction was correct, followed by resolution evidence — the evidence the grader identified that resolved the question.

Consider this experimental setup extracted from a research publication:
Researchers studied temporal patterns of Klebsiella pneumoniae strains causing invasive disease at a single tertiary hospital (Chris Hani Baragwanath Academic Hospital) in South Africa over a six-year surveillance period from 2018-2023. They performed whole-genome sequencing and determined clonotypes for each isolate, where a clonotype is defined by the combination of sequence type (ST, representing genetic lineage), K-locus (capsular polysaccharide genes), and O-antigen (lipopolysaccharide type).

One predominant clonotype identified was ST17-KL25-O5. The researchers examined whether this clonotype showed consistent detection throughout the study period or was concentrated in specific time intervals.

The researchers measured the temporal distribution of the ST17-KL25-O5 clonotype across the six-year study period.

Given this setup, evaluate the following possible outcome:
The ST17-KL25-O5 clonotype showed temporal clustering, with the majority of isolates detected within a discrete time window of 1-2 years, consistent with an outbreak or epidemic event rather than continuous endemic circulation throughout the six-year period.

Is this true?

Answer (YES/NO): NO